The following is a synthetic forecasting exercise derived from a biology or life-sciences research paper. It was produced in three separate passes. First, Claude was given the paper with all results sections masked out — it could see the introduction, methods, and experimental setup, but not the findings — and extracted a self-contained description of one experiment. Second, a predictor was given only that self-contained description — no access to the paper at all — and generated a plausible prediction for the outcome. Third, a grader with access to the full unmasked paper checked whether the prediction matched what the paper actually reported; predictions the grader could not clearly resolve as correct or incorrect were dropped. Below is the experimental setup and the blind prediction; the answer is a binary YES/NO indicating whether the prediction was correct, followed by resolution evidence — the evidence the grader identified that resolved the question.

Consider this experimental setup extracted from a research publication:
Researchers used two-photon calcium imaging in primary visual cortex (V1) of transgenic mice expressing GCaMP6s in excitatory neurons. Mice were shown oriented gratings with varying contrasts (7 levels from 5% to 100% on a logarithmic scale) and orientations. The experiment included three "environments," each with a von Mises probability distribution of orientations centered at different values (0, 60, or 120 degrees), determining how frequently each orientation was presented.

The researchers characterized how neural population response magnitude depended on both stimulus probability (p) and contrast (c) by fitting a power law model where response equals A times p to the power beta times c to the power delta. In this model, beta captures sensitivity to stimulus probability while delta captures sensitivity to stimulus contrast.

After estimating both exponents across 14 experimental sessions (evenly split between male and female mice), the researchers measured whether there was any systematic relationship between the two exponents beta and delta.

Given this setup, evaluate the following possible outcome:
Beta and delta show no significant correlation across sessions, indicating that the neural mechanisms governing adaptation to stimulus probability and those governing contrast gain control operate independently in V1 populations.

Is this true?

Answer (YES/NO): NO